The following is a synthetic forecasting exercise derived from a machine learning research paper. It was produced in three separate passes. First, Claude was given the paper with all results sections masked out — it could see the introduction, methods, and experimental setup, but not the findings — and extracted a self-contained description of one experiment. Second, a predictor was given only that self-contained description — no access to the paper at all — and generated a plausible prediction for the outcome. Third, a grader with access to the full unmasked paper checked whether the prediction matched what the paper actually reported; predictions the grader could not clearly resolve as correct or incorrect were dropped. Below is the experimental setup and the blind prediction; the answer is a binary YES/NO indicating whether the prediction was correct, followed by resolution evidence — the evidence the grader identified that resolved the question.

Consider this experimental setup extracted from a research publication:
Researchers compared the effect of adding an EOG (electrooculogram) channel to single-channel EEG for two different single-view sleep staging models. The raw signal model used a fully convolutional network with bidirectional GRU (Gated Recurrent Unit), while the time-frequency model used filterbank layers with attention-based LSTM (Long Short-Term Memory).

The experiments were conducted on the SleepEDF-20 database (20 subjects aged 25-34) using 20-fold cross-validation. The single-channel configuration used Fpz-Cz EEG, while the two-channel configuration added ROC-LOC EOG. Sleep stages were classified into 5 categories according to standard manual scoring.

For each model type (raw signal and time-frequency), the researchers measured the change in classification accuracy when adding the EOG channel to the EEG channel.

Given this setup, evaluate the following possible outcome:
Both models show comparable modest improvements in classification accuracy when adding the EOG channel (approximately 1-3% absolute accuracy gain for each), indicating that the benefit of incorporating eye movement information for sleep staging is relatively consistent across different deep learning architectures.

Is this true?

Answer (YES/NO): NO